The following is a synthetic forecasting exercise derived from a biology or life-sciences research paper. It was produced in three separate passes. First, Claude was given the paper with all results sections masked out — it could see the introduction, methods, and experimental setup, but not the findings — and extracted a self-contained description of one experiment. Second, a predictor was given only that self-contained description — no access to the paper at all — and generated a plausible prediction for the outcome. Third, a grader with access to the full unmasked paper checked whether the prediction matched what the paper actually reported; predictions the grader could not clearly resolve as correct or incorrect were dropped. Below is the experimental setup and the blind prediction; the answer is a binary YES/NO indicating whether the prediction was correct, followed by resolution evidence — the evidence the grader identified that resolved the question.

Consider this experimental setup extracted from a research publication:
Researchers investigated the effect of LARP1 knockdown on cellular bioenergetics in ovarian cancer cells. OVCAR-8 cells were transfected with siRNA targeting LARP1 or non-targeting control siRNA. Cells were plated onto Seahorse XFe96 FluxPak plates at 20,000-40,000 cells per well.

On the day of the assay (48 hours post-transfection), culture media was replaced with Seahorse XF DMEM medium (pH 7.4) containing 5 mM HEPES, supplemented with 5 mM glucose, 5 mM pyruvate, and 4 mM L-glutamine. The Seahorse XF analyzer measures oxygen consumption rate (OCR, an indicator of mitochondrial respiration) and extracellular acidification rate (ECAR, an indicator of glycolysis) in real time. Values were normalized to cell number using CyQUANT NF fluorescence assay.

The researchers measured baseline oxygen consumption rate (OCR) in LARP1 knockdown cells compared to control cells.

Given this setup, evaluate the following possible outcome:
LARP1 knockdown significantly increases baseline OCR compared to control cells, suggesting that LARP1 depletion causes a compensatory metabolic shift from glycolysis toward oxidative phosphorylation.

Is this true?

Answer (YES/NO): NO